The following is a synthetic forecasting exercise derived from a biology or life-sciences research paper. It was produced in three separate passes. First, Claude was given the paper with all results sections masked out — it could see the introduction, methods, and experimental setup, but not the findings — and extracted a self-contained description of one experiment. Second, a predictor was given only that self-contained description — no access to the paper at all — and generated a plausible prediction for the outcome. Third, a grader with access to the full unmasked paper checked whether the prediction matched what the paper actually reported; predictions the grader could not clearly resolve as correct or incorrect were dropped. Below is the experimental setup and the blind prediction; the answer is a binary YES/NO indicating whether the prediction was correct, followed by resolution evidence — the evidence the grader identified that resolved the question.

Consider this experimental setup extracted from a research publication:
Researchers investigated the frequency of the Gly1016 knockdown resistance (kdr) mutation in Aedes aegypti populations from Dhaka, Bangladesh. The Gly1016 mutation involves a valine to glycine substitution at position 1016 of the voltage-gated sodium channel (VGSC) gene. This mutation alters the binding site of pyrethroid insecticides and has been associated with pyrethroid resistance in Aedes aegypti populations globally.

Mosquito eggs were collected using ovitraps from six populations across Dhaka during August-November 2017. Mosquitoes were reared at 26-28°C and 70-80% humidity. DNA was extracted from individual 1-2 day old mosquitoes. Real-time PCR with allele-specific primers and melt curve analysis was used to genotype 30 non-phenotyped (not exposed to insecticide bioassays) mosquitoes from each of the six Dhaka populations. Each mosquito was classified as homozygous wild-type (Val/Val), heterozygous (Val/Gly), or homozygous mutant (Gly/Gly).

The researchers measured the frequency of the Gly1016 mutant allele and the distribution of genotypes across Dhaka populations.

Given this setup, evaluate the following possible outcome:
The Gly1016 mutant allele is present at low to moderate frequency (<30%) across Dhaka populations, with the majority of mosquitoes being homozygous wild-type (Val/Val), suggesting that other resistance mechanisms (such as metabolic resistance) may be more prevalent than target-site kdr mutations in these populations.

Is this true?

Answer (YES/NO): NO